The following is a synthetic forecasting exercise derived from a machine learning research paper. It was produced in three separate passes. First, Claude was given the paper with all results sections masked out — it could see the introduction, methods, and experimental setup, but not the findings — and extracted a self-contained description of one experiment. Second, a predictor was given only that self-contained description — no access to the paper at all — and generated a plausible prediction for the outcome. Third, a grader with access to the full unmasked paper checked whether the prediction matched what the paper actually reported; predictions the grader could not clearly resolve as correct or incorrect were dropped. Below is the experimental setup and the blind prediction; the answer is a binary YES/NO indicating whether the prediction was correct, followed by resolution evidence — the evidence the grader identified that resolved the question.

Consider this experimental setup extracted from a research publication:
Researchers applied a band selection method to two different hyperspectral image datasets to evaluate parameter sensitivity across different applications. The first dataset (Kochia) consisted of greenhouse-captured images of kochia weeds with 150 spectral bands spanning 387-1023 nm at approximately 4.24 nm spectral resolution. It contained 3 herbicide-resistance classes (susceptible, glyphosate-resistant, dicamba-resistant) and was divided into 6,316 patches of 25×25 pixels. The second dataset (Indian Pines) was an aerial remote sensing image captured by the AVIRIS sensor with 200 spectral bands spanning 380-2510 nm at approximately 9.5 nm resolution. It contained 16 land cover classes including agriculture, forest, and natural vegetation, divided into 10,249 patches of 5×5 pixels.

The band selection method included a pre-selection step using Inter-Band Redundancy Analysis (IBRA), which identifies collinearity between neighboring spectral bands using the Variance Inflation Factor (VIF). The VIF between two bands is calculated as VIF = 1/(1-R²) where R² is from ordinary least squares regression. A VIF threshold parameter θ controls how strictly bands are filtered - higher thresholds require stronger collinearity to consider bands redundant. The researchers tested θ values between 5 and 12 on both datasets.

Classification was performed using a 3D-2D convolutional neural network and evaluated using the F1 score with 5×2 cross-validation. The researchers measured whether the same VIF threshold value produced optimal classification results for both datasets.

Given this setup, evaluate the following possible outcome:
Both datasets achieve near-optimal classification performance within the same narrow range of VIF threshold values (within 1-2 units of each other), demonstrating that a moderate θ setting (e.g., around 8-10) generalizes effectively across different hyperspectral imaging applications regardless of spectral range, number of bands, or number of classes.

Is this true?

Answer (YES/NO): YES